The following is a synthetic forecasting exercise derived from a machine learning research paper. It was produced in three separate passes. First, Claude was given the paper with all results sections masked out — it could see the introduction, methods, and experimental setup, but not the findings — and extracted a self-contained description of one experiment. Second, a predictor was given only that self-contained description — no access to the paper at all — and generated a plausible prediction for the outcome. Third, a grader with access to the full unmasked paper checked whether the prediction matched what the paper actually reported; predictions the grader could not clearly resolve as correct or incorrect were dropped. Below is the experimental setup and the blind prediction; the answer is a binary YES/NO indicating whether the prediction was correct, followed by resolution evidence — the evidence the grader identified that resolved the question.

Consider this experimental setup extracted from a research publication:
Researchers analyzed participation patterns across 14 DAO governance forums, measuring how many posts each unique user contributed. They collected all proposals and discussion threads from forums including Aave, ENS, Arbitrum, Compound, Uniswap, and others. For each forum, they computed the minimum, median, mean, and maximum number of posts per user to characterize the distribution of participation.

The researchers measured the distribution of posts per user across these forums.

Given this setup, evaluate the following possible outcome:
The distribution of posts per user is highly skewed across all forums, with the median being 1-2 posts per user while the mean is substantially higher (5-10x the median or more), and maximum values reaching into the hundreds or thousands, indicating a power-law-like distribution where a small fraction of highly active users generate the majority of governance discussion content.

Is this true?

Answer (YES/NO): NO